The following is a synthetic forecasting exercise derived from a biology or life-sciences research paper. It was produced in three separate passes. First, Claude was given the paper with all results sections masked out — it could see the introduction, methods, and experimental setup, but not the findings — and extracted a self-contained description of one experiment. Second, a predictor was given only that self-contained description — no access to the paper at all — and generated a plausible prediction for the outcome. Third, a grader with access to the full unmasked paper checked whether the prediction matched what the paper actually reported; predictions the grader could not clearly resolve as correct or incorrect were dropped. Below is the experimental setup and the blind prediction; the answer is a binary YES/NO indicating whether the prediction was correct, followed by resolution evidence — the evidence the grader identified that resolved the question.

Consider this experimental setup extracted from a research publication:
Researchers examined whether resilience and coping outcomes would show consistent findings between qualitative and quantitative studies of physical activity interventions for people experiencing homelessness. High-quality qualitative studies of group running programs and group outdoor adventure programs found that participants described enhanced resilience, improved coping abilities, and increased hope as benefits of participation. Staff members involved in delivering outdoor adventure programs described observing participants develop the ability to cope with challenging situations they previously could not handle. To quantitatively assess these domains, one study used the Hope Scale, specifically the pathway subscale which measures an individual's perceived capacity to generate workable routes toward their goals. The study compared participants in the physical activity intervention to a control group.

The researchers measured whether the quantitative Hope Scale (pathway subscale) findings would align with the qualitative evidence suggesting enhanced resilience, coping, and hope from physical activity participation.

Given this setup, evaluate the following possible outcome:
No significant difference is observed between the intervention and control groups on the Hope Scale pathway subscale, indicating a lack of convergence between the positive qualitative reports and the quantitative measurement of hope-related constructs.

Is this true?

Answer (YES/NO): YES